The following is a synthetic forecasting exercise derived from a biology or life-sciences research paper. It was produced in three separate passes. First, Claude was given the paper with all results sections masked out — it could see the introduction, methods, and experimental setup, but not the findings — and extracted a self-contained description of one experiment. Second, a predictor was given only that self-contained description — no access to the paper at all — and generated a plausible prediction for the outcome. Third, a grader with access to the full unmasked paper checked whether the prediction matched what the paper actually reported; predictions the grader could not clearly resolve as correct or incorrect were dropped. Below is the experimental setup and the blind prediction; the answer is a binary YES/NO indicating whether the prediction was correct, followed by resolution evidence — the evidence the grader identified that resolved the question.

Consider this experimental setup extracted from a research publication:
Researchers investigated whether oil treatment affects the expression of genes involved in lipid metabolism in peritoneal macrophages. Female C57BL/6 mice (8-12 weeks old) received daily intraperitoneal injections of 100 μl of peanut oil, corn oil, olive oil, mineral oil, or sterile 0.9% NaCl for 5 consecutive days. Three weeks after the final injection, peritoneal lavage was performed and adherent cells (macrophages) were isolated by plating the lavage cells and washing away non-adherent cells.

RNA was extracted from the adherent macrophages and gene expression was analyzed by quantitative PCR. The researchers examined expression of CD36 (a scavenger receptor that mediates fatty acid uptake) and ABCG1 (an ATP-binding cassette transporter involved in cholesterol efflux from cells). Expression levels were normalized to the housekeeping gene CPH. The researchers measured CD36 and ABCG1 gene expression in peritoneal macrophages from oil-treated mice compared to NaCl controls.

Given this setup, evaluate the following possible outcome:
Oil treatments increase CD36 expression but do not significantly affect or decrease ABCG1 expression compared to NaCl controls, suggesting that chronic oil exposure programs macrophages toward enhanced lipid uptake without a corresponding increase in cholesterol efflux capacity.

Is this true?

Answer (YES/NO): YES